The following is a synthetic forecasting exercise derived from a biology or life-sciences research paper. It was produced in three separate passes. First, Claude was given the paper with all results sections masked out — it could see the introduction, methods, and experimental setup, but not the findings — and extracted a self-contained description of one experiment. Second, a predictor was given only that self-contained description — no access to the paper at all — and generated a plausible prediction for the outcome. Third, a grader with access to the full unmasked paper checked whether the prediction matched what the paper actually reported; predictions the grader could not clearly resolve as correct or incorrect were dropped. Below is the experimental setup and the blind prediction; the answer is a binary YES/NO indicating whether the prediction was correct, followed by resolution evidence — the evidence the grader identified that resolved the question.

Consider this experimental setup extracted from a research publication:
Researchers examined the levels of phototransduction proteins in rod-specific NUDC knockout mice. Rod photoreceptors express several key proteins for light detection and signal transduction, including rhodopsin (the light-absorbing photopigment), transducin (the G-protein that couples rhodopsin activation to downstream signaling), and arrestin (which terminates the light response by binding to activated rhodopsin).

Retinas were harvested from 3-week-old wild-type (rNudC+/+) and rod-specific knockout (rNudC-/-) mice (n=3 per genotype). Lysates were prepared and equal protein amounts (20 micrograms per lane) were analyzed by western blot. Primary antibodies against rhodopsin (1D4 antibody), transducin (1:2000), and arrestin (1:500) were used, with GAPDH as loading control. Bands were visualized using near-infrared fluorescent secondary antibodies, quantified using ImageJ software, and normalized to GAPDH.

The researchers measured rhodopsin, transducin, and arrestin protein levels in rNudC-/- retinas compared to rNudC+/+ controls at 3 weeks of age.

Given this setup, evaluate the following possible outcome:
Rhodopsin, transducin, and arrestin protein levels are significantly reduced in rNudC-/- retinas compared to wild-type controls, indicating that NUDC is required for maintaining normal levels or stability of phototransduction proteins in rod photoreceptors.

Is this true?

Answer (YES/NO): NO